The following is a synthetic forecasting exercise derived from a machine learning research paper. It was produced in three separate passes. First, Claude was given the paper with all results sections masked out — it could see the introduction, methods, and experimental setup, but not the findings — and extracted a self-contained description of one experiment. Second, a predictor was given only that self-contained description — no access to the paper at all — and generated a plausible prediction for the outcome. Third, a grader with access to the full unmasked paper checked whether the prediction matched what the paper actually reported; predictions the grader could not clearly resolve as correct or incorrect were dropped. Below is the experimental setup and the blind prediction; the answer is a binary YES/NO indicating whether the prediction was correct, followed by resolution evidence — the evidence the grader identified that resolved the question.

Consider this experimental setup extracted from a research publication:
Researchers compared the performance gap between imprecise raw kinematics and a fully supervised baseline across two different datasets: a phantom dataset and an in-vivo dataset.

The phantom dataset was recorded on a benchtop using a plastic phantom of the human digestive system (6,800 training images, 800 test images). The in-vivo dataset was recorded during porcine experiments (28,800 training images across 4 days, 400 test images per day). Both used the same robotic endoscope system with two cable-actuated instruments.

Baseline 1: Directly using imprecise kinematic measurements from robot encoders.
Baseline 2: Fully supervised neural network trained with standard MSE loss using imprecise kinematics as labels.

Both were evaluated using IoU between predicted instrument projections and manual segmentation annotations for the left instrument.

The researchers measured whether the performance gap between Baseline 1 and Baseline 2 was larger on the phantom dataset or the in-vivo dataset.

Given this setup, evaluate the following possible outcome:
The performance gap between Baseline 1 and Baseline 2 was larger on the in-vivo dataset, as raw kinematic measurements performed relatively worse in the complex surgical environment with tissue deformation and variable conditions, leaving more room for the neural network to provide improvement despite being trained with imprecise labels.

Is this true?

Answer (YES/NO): YES